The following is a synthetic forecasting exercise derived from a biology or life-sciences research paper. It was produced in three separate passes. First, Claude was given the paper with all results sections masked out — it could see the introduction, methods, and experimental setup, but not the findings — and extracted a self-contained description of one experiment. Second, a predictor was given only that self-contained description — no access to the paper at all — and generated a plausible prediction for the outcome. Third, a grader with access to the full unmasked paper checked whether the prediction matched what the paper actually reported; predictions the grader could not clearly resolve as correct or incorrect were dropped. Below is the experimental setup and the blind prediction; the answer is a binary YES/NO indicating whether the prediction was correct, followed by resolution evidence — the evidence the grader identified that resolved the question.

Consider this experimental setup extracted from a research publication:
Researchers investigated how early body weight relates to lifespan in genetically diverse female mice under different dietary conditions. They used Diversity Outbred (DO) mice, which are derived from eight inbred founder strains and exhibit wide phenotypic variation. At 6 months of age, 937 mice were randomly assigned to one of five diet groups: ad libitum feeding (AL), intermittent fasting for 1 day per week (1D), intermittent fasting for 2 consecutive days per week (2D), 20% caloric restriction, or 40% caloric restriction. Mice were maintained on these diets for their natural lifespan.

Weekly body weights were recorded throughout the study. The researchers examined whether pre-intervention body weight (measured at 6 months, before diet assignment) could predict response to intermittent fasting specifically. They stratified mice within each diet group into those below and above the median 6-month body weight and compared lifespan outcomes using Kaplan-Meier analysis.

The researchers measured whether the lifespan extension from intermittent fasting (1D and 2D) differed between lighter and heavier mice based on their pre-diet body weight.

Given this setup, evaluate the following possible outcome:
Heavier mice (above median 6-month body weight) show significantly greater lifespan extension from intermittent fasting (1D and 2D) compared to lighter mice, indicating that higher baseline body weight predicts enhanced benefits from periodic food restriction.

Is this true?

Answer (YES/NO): NO